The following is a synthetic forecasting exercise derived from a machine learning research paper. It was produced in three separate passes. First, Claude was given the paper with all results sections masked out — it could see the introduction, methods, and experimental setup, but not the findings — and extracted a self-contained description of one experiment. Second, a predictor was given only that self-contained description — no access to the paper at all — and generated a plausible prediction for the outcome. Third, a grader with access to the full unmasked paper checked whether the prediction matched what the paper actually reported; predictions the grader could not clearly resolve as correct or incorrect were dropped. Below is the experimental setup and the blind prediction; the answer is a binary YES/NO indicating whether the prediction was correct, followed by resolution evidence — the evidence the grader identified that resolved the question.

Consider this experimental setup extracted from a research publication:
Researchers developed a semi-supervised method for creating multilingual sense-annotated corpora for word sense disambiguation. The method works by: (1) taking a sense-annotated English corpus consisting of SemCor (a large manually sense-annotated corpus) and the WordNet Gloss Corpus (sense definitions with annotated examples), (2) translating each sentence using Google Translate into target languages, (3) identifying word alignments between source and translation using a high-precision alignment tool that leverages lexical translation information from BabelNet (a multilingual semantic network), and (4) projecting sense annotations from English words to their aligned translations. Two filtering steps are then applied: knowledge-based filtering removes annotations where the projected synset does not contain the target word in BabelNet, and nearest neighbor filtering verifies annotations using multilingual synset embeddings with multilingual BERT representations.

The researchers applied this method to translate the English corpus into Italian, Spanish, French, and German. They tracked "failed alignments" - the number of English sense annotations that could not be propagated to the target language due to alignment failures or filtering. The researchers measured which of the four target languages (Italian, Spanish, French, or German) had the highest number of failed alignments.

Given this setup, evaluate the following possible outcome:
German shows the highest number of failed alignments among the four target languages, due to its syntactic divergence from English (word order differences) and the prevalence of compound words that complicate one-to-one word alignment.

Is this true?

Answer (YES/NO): YES